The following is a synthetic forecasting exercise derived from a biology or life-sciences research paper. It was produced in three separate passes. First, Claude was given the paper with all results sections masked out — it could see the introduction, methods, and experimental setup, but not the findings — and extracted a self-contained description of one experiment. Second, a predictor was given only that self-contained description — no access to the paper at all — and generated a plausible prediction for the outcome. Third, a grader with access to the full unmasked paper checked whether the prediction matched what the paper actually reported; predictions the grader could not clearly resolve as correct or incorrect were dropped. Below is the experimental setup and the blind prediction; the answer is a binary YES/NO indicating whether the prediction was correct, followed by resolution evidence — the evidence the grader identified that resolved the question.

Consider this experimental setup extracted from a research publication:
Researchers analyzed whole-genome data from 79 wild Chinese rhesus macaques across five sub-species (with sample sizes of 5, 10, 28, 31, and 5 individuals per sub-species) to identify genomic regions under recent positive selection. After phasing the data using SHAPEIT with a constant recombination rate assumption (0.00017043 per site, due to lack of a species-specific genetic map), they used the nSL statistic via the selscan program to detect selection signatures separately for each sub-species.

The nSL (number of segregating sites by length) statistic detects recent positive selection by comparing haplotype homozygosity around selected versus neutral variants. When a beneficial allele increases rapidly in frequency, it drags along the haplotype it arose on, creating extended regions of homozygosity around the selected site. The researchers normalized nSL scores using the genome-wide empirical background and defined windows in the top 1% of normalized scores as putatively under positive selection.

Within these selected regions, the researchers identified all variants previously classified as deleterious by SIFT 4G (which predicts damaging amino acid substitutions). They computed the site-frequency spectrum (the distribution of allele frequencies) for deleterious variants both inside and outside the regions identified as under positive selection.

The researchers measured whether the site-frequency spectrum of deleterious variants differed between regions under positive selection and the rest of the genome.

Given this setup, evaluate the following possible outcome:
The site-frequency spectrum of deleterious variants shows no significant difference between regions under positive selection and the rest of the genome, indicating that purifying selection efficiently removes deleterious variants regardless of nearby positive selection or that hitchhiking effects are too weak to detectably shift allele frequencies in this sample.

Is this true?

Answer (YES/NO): NO